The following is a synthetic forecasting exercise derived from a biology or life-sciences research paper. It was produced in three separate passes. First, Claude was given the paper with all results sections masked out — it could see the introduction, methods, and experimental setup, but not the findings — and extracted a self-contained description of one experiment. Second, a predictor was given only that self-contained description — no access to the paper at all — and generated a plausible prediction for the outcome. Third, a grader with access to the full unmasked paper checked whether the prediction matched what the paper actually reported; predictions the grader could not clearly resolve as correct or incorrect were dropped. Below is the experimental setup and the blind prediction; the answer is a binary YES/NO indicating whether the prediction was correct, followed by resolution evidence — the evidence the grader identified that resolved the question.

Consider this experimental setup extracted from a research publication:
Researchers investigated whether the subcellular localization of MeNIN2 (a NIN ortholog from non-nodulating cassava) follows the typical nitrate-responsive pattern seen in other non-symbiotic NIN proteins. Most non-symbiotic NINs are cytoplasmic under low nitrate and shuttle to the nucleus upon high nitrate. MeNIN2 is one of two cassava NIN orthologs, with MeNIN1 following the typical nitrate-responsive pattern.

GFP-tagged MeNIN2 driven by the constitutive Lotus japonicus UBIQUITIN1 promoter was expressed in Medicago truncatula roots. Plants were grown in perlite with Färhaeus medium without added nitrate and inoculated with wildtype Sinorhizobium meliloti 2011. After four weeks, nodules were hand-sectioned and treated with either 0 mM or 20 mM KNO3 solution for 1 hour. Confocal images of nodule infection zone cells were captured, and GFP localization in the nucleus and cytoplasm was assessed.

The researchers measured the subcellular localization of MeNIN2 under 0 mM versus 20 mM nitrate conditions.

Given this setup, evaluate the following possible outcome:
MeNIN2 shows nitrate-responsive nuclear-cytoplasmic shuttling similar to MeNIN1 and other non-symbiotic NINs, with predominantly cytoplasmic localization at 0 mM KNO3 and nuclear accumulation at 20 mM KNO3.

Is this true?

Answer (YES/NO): NO